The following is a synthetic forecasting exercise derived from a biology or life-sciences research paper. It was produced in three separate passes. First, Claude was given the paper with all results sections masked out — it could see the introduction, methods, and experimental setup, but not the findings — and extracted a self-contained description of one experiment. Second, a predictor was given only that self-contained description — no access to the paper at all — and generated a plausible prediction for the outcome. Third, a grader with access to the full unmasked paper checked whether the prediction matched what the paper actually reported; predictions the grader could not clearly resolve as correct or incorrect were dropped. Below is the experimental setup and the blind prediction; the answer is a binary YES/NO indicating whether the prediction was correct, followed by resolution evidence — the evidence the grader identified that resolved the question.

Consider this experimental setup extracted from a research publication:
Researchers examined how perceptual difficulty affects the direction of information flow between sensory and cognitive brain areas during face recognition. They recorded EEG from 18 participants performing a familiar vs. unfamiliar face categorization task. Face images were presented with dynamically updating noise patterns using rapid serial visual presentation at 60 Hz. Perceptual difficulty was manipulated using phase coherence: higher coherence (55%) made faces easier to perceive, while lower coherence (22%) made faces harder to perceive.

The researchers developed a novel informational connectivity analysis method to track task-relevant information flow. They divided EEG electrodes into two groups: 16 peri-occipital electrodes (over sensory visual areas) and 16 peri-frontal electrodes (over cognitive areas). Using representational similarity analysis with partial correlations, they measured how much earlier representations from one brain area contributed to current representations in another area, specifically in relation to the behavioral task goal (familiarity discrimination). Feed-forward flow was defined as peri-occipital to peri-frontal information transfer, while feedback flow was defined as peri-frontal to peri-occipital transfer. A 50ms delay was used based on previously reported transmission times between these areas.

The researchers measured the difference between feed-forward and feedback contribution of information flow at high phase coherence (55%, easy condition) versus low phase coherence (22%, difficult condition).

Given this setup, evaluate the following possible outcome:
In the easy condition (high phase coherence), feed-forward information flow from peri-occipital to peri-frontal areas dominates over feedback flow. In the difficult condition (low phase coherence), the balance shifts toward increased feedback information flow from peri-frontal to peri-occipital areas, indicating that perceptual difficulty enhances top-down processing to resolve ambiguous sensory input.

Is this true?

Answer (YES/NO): YES